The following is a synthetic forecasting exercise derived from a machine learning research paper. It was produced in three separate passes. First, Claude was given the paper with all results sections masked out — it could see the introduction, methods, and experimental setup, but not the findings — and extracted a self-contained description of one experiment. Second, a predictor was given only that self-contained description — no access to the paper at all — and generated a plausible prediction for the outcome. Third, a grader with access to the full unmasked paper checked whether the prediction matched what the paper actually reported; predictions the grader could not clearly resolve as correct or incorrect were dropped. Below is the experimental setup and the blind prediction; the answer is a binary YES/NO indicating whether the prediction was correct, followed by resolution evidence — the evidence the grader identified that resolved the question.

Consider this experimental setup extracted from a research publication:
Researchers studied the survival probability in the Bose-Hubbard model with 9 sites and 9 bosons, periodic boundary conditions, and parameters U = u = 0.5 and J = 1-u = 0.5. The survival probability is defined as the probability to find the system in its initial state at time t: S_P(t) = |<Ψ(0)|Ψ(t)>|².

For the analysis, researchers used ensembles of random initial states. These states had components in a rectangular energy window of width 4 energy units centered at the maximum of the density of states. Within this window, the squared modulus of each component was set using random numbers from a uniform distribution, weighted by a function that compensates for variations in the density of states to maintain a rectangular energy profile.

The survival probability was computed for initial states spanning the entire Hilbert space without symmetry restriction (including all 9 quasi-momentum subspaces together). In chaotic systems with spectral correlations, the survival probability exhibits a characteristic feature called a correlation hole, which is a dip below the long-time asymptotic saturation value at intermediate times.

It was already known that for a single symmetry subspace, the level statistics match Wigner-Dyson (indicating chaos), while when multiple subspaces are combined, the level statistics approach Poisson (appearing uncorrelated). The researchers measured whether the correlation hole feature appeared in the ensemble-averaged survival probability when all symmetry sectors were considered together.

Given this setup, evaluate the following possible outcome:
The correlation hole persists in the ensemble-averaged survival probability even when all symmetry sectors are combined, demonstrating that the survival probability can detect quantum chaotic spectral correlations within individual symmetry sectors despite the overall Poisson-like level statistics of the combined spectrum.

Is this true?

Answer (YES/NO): YES